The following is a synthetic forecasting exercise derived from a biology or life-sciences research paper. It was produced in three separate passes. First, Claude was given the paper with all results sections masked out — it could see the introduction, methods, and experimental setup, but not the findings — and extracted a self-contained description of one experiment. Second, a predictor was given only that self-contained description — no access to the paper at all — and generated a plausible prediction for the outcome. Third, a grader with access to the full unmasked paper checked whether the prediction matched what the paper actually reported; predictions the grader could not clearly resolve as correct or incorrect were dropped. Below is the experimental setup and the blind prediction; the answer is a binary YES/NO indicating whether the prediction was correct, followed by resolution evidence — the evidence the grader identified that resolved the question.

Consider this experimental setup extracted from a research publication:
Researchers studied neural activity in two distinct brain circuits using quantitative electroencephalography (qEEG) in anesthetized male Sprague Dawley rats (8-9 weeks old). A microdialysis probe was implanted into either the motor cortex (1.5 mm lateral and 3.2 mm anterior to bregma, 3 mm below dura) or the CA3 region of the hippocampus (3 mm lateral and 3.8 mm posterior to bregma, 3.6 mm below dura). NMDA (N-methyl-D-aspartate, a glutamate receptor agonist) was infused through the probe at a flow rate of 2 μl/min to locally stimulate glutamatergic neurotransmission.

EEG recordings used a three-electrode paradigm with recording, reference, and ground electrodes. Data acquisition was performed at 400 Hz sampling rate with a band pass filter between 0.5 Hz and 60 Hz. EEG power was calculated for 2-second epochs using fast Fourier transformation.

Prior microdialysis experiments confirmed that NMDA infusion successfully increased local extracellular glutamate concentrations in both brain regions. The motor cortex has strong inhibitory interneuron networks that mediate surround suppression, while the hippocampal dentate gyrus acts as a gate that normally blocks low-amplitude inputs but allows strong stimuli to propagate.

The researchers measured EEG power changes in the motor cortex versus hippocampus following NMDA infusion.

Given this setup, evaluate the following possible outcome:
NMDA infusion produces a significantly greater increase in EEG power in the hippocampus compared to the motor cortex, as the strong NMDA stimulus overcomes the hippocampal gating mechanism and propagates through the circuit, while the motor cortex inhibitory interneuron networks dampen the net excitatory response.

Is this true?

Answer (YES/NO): YES